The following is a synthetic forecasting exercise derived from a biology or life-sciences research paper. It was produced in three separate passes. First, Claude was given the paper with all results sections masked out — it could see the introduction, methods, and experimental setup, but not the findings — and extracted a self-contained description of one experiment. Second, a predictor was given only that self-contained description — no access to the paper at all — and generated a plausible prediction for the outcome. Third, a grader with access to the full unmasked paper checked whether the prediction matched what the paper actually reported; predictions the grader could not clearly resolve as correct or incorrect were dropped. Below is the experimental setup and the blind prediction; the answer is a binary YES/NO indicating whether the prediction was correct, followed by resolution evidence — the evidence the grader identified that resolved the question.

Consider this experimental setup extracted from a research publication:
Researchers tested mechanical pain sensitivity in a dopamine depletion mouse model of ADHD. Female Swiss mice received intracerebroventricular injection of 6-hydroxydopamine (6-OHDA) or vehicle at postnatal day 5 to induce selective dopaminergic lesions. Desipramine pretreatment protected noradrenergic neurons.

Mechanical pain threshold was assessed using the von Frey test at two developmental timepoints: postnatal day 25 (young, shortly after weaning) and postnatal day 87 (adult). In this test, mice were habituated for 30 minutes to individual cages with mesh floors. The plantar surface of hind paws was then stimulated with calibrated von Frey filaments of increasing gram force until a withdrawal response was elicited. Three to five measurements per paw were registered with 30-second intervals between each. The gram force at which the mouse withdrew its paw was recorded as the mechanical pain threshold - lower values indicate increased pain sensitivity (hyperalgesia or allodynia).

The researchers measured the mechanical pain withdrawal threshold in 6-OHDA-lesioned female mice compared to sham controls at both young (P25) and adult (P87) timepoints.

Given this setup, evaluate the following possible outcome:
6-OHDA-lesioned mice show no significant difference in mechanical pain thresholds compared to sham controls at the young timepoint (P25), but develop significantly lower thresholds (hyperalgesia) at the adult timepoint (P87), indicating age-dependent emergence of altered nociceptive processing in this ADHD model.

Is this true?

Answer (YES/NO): NO